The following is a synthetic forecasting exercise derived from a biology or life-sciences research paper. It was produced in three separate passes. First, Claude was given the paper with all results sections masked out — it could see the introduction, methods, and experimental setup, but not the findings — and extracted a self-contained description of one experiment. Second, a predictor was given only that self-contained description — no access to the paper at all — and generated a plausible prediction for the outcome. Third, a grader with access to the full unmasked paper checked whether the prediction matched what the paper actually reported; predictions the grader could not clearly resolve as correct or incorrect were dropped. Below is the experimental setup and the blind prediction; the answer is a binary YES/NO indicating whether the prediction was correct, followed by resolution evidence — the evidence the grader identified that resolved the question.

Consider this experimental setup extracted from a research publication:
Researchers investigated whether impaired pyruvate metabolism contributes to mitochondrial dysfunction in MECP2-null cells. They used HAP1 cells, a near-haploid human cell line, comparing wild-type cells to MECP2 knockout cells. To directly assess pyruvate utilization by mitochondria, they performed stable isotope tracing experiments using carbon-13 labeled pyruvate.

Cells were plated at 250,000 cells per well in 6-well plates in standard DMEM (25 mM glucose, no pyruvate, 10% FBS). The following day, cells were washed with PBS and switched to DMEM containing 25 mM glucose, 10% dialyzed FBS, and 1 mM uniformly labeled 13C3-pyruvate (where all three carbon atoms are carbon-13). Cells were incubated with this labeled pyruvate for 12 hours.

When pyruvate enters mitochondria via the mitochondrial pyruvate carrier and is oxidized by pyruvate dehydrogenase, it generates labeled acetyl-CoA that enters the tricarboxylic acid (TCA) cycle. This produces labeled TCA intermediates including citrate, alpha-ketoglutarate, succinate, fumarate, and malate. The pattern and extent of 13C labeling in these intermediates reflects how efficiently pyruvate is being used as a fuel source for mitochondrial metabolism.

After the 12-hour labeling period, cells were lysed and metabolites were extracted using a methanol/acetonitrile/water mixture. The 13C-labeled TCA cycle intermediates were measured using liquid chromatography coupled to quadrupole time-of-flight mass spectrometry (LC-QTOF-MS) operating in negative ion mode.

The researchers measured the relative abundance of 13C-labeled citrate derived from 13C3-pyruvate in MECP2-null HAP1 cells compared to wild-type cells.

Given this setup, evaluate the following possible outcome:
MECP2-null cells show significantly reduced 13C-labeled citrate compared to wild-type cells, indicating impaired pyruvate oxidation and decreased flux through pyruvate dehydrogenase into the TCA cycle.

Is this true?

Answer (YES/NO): YES